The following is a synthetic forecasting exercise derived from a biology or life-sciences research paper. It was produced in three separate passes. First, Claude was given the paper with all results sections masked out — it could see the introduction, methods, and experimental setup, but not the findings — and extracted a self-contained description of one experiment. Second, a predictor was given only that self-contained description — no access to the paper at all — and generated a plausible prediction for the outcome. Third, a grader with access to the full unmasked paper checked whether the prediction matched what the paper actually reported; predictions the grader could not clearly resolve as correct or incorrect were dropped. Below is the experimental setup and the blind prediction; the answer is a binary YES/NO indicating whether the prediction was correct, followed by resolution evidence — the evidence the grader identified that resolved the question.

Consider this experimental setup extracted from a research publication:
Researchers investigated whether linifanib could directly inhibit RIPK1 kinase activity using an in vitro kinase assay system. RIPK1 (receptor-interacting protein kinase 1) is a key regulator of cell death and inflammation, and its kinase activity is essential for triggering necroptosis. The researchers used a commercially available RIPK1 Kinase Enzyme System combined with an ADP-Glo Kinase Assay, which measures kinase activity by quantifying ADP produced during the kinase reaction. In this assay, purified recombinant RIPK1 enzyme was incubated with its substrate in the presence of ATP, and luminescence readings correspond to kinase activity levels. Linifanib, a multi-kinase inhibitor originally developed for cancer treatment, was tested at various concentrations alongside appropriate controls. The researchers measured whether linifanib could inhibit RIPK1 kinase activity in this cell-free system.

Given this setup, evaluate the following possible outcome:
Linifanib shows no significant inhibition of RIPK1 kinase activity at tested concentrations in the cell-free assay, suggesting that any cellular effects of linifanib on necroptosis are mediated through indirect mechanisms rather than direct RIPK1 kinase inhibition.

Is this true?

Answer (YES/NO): NO